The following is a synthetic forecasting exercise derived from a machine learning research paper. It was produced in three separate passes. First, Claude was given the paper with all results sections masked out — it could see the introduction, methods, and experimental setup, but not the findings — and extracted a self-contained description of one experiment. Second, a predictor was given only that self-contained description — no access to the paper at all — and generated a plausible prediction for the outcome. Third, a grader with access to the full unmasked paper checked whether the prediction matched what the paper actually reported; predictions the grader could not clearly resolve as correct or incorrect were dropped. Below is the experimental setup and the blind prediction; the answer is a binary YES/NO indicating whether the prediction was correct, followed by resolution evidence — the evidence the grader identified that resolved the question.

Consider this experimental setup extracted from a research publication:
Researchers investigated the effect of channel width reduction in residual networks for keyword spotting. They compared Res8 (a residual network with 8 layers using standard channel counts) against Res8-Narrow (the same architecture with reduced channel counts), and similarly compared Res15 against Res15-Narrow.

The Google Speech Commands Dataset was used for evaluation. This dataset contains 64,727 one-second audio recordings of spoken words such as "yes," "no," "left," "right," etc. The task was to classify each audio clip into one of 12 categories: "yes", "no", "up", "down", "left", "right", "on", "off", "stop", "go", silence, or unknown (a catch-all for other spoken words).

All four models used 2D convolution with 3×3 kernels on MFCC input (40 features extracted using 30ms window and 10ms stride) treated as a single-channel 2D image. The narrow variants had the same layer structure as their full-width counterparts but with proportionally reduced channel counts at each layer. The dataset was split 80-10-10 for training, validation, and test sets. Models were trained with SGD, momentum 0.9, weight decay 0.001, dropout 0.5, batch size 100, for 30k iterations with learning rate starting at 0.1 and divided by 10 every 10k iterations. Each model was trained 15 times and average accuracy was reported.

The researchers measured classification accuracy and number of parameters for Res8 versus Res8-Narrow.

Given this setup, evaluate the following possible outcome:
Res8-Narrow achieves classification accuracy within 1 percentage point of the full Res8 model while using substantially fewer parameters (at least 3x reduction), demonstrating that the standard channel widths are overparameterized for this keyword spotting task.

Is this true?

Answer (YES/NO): NO